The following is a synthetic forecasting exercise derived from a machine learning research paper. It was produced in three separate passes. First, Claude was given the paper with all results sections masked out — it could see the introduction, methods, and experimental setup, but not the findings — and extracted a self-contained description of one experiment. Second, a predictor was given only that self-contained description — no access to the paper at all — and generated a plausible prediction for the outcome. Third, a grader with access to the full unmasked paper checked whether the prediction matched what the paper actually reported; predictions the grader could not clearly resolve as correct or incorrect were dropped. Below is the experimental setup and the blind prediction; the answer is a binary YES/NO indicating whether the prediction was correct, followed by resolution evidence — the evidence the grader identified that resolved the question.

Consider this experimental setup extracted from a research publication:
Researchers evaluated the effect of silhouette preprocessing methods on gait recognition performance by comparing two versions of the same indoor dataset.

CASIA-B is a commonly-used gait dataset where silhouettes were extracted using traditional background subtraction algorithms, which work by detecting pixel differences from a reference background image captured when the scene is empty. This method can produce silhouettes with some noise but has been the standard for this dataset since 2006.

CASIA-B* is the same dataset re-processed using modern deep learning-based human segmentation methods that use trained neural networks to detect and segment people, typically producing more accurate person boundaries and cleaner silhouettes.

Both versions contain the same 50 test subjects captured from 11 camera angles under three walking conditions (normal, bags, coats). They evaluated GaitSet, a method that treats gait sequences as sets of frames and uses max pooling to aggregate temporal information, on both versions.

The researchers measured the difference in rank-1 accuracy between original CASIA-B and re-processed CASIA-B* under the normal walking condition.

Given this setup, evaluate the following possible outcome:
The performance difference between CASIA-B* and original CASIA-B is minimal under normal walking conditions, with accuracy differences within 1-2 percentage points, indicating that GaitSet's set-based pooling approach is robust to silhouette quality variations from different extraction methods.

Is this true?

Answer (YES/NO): NO